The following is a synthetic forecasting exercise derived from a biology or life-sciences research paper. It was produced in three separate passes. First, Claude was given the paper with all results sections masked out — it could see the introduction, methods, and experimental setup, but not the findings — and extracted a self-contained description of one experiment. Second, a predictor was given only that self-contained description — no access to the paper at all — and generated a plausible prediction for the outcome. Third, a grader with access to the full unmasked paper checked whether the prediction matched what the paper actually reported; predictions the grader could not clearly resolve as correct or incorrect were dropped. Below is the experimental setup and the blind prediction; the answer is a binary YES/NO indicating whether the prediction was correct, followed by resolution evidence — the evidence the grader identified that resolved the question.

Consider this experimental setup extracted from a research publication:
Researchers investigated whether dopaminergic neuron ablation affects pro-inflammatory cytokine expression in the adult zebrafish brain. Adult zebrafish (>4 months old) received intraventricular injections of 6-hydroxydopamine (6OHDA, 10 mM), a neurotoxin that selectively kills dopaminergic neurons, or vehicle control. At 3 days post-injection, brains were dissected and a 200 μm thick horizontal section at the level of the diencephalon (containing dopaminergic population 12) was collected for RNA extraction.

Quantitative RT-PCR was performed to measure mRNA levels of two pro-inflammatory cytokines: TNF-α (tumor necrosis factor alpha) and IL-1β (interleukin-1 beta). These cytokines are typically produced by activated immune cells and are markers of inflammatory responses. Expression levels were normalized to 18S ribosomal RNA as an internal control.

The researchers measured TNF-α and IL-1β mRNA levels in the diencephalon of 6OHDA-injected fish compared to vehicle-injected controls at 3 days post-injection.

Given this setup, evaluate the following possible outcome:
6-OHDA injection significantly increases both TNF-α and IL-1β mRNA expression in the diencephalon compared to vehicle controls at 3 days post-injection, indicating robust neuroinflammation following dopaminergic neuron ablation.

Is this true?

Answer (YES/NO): YES